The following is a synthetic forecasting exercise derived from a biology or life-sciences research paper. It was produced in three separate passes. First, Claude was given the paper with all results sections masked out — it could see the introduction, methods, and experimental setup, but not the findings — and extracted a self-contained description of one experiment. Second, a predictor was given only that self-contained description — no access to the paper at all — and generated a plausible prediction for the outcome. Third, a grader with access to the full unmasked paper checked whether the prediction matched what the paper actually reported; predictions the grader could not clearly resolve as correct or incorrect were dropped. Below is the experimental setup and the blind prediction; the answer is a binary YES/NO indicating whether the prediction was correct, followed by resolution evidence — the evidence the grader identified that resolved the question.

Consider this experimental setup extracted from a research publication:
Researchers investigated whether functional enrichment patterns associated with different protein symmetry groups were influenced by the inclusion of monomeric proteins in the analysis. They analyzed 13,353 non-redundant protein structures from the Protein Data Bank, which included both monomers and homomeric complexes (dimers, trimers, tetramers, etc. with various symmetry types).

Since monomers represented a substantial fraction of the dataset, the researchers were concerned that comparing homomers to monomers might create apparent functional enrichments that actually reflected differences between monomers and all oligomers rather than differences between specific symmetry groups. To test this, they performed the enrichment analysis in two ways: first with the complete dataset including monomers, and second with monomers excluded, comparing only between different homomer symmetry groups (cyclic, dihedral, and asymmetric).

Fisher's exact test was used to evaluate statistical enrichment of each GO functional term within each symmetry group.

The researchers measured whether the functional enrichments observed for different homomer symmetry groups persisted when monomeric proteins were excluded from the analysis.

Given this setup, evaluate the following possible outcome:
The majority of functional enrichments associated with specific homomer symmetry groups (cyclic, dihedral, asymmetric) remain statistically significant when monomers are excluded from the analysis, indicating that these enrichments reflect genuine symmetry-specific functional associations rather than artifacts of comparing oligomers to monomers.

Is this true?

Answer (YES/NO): YES